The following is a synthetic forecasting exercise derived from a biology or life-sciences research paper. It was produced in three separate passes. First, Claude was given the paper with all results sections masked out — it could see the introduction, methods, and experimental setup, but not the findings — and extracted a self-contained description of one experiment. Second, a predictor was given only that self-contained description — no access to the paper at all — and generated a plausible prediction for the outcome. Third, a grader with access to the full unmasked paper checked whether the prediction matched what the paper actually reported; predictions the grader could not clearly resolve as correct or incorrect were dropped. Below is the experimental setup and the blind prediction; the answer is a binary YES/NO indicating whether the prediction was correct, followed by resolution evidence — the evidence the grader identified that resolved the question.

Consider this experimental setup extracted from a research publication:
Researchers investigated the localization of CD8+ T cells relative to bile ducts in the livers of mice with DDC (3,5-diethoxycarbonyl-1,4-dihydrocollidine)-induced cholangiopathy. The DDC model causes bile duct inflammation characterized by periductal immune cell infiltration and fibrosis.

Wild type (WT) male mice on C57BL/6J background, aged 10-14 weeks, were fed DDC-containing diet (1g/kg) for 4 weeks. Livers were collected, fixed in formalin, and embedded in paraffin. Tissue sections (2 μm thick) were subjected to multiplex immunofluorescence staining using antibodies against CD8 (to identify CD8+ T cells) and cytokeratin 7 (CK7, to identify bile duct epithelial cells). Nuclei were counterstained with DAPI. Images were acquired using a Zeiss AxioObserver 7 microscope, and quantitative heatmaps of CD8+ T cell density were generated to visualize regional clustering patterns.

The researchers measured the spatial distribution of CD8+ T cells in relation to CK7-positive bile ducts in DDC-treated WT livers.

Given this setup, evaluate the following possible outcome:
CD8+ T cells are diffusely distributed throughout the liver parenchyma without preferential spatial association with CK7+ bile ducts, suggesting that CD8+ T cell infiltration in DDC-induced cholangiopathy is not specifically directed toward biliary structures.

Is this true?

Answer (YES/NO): NO